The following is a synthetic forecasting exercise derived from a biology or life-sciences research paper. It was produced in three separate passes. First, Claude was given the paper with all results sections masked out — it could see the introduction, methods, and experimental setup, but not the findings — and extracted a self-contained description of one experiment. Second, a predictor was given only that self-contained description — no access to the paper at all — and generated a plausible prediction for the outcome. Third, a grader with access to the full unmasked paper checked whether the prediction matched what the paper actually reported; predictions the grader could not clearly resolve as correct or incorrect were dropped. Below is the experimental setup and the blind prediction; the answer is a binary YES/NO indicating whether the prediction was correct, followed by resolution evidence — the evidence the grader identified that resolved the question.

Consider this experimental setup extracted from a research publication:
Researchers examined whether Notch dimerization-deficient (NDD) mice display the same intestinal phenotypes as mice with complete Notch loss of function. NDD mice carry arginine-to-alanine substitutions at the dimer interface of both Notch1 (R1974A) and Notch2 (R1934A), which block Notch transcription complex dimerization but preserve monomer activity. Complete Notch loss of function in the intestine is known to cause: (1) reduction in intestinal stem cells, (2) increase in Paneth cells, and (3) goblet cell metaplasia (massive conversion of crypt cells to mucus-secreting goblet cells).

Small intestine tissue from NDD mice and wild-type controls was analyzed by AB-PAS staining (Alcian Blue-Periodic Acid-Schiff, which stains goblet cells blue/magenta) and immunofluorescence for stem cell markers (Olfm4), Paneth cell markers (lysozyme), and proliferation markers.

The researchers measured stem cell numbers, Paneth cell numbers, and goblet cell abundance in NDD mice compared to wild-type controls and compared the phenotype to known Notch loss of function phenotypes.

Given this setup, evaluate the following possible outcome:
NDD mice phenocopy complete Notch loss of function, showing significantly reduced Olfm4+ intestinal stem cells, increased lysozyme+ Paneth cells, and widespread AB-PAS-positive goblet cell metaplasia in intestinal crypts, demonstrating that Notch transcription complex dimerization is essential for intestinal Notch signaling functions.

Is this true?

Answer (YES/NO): NO